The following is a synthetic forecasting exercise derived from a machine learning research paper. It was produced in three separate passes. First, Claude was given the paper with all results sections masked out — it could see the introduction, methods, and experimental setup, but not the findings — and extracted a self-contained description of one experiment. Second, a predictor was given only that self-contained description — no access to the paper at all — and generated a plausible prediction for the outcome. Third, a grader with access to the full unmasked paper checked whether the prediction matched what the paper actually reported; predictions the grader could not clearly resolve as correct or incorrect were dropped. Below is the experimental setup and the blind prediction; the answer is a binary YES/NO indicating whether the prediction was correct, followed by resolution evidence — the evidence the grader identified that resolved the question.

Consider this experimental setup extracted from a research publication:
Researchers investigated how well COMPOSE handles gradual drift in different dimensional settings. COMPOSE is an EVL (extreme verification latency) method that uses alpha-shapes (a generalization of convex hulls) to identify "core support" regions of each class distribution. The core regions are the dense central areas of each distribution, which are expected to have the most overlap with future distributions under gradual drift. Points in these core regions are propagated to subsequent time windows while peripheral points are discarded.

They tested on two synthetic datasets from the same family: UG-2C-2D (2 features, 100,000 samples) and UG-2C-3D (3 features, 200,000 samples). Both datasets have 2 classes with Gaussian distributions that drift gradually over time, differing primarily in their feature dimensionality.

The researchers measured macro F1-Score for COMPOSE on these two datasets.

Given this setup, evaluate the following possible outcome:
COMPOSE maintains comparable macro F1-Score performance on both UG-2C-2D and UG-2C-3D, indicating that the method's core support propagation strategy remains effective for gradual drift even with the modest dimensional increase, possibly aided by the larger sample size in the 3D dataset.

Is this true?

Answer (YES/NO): NO